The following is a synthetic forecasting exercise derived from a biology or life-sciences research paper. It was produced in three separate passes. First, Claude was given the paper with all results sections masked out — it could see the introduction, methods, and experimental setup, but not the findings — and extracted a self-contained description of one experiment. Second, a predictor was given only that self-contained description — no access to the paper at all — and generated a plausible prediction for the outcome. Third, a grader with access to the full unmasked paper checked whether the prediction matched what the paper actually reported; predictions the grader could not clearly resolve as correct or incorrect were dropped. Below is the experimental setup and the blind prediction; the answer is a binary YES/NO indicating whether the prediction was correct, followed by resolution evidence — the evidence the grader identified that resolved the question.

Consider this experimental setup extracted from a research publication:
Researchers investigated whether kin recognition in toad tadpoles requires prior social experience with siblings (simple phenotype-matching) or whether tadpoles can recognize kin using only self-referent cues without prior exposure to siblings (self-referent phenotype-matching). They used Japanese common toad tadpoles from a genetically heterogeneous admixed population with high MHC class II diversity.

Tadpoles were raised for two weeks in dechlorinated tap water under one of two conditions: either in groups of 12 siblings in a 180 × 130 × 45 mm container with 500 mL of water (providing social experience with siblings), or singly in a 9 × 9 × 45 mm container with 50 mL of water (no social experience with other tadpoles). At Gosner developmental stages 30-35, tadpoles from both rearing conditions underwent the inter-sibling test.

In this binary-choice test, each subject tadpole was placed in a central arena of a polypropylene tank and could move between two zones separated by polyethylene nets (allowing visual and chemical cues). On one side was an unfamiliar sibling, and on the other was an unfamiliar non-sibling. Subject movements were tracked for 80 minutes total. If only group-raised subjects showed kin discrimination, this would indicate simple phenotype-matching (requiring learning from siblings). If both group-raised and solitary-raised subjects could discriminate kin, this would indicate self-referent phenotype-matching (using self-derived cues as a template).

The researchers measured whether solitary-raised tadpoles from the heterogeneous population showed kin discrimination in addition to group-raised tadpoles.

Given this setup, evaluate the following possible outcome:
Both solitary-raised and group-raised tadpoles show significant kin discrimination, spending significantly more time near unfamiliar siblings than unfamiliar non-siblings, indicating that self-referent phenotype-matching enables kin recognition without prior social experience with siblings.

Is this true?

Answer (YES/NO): NO